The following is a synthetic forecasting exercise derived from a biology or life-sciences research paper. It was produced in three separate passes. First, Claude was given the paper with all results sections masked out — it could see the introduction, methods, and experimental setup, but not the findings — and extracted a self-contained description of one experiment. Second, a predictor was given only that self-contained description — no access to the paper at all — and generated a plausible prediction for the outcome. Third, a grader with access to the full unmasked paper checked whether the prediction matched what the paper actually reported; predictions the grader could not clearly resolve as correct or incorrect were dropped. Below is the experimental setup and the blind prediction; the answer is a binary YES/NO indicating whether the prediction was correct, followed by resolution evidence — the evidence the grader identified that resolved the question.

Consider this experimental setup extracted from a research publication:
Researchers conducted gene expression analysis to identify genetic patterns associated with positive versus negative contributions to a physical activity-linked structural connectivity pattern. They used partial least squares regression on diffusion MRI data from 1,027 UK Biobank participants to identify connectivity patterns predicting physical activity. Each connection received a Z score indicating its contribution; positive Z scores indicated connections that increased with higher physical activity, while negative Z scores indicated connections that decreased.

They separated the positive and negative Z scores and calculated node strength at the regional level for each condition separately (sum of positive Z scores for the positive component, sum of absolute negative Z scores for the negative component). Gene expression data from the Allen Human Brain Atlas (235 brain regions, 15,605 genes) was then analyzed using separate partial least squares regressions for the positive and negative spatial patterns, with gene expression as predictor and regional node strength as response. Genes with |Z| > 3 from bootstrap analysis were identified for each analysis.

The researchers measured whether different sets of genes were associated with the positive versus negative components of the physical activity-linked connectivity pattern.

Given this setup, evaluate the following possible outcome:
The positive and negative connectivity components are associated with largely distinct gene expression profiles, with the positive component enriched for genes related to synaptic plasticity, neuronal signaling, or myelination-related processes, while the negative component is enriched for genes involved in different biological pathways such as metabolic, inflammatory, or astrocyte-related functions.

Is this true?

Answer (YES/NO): NO